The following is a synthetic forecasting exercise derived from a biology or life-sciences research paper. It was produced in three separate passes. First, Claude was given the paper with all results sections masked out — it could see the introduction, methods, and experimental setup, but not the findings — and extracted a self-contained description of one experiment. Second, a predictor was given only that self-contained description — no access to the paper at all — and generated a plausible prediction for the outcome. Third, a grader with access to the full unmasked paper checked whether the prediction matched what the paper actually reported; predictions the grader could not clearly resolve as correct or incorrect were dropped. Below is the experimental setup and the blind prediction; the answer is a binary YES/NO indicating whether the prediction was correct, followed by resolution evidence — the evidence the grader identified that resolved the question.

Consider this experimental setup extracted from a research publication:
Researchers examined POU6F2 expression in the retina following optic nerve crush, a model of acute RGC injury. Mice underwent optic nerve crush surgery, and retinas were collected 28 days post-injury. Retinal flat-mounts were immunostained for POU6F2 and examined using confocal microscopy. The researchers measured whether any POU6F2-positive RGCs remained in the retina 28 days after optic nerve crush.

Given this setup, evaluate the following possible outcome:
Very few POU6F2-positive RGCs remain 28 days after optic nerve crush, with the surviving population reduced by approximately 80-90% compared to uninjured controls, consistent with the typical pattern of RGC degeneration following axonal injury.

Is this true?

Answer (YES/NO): NO